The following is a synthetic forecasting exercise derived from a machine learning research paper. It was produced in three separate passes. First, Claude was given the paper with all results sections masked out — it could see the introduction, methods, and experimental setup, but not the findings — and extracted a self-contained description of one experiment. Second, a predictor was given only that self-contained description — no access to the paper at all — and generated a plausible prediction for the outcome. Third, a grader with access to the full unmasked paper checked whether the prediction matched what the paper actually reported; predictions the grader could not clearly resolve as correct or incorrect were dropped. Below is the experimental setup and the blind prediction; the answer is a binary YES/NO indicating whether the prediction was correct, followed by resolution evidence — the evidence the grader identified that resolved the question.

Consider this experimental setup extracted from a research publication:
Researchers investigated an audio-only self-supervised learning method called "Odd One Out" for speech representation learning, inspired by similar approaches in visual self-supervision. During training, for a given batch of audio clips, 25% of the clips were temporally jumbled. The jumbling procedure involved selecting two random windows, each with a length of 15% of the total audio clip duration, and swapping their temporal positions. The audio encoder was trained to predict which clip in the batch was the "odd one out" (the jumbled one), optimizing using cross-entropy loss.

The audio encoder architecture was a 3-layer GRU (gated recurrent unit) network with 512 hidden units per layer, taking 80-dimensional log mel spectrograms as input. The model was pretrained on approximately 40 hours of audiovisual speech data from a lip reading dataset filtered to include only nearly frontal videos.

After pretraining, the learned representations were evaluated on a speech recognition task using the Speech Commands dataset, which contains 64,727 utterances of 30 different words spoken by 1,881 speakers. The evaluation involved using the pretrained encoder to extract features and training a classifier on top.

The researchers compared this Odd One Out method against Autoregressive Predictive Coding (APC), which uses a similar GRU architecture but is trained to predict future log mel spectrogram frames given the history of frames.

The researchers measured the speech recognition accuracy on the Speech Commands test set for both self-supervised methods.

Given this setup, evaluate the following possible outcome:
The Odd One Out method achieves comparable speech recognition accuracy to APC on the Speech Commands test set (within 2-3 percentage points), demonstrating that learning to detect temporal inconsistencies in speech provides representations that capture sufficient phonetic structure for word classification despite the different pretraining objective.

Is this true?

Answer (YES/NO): NO